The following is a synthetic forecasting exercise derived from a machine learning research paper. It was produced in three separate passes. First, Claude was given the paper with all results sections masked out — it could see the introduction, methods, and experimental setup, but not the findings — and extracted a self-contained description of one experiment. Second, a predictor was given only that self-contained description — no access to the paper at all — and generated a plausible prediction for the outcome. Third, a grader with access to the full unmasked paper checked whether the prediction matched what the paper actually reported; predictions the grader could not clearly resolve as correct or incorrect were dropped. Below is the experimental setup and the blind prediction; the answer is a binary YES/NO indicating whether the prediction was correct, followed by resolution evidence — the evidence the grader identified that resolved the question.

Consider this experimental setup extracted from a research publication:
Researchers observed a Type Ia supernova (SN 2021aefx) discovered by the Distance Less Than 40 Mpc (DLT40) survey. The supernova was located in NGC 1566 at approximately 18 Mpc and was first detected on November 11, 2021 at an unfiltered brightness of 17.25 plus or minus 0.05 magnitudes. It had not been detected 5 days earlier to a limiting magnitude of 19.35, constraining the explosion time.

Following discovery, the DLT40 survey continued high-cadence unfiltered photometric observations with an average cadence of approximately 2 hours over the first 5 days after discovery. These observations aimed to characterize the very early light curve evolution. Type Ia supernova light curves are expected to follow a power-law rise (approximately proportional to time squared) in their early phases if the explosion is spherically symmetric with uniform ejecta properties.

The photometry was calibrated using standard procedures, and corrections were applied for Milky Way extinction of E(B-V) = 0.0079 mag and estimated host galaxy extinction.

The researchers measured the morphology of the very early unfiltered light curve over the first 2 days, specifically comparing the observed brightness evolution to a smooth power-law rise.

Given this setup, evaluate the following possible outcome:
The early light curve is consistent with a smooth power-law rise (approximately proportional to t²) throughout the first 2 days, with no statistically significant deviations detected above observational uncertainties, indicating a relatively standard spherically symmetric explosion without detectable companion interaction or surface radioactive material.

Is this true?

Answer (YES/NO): NO